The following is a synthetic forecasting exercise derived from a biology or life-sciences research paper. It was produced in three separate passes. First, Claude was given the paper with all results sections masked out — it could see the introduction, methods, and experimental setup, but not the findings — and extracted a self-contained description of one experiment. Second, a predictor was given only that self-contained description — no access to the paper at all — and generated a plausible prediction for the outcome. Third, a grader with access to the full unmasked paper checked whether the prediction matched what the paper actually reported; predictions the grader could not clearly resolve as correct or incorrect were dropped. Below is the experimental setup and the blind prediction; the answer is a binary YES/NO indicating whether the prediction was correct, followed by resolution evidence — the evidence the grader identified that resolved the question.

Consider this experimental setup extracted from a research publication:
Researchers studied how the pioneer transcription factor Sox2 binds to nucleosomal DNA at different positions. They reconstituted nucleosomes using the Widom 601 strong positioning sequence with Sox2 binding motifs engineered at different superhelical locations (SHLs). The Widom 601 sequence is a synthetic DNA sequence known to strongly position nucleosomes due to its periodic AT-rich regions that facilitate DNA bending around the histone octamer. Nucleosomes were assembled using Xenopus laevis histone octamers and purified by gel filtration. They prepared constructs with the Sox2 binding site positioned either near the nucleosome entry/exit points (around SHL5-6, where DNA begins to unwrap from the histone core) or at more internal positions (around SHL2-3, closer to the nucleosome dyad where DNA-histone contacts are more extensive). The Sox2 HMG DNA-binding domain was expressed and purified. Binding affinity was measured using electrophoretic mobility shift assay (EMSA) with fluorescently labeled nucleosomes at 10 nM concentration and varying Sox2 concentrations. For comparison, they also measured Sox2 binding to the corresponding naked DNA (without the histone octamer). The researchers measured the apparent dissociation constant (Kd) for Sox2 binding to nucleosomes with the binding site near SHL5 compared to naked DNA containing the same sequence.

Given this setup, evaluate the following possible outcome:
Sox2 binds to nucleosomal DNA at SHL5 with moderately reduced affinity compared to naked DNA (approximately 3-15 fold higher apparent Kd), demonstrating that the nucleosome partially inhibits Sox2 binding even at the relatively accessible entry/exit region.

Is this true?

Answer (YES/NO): NO